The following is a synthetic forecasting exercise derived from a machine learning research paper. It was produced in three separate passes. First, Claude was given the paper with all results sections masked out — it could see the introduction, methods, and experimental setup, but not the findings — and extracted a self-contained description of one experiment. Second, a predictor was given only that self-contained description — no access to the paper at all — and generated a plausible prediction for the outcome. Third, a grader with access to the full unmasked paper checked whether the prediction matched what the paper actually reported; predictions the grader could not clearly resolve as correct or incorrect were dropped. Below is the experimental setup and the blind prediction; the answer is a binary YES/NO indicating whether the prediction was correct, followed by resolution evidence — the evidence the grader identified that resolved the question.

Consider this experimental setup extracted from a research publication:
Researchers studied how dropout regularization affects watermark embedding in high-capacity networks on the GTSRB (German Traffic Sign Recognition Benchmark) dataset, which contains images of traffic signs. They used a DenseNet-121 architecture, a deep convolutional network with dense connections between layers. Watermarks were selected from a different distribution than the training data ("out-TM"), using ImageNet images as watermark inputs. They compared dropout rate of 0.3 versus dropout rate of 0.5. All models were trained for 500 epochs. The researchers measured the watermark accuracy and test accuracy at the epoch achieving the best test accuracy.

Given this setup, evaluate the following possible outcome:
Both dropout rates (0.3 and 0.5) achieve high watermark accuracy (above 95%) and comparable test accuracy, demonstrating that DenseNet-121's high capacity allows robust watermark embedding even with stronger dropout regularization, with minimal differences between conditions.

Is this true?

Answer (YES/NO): NO